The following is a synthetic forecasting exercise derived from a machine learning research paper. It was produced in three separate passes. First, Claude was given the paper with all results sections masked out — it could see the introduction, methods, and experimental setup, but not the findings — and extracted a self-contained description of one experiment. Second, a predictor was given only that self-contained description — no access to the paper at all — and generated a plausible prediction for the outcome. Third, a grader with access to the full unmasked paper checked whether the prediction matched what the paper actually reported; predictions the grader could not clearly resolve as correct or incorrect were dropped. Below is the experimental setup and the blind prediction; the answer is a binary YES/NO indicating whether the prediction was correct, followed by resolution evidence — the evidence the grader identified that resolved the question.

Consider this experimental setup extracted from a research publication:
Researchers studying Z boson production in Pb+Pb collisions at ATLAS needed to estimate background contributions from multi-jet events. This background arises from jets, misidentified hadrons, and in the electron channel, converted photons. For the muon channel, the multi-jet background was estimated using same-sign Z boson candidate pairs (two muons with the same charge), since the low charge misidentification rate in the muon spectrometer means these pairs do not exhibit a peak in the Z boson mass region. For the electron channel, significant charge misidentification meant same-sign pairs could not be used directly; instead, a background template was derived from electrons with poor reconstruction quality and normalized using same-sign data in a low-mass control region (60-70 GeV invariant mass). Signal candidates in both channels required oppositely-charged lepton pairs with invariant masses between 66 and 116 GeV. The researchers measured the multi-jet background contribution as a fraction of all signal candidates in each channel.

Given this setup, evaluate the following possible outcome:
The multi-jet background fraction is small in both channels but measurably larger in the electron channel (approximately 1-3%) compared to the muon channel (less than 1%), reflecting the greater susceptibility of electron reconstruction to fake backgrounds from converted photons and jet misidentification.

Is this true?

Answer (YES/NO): YES